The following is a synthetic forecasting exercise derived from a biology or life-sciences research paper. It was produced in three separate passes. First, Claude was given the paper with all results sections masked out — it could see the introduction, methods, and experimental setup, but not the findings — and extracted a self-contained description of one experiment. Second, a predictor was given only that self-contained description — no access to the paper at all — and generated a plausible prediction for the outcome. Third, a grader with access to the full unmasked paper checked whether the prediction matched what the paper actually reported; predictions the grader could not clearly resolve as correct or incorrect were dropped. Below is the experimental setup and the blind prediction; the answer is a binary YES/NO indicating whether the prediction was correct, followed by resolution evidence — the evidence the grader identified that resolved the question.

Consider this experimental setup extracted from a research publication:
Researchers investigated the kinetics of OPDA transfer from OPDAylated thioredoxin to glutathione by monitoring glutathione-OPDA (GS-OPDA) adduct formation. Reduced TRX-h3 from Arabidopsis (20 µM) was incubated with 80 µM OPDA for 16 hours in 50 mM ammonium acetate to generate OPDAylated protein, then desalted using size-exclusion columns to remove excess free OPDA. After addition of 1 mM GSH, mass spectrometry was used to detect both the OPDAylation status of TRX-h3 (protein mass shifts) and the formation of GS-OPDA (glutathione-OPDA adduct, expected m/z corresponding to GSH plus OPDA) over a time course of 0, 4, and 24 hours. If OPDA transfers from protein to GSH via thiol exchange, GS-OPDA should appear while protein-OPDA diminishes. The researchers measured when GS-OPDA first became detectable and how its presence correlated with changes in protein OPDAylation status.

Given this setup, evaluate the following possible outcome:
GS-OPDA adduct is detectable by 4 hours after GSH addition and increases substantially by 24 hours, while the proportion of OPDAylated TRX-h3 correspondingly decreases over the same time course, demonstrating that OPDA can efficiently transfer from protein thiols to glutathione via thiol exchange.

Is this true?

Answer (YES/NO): YES